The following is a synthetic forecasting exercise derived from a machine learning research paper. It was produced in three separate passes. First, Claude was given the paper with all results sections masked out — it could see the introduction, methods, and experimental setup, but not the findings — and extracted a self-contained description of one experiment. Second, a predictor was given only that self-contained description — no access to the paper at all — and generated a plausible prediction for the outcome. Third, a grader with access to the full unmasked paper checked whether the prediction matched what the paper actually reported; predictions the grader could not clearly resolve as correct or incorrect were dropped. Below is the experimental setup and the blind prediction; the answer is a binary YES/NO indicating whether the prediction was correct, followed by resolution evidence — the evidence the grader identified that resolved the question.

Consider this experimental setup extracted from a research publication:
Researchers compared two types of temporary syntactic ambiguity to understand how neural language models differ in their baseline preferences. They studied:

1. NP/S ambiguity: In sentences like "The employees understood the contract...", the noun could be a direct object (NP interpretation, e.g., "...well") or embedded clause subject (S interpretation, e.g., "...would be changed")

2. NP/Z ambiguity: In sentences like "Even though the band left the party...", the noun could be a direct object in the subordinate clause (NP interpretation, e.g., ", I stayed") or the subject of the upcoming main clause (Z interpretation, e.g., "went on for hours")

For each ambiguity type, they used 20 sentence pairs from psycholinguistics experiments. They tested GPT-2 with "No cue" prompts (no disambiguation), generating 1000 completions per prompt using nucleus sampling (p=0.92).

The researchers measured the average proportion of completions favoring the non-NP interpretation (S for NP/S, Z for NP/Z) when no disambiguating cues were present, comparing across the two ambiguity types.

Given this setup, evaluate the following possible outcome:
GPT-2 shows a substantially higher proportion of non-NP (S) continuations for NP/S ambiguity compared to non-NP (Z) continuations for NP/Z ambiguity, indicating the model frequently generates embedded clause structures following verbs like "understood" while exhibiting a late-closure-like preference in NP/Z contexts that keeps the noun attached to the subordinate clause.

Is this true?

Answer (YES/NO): NO